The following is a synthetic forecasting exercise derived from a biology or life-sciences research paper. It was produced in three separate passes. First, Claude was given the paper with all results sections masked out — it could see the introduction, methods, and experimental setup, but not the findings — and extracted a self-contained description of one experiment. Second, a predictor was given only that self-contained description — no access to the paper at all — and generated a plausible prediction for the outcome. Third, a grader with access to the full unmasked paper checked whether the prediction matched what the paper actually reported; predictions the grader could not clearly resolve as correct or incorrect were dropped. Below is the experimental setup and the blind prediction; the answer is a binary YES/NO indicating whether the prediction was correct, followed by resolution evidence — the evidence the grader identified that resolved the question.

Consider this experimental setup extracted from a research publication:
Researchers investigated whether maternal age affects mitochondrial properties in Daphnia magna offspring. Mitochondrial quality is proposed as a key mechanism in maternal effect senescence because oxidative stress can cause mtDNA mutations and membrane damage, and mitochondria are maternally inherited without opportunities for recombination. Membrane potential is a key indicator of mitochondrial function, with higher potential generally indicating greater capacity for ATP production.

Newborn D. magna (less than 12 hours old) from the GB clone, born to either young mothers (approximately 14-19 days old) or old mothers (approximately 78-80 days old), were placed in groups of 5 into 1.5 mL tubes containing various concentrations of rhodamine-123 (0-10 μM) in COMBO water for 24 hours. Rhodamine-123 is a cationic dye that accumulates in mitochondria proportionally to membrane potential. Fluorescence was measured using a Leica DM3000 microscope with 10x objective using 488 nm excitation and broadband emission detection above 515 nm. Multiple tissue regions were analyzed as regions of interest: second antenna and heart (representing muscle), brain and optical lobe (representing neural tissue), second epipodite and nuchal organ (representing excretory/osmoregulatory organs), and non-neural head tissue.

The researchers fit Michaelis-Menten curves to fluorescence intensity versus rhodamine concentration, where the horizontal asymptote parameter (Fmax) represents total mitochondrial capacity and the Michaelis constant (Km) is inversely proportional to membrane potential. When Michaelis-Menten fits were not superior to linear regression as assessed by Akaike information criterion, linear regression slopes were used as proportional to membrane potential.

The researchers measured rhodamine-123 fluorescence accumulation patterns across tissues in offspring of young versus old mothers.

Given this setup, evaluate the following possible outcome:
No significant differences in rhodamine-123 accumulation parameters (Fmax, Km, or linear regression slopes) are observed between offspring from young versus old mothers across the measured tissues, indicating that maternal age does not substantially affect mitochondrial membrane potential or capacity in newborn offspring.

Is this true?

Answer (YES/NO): NO